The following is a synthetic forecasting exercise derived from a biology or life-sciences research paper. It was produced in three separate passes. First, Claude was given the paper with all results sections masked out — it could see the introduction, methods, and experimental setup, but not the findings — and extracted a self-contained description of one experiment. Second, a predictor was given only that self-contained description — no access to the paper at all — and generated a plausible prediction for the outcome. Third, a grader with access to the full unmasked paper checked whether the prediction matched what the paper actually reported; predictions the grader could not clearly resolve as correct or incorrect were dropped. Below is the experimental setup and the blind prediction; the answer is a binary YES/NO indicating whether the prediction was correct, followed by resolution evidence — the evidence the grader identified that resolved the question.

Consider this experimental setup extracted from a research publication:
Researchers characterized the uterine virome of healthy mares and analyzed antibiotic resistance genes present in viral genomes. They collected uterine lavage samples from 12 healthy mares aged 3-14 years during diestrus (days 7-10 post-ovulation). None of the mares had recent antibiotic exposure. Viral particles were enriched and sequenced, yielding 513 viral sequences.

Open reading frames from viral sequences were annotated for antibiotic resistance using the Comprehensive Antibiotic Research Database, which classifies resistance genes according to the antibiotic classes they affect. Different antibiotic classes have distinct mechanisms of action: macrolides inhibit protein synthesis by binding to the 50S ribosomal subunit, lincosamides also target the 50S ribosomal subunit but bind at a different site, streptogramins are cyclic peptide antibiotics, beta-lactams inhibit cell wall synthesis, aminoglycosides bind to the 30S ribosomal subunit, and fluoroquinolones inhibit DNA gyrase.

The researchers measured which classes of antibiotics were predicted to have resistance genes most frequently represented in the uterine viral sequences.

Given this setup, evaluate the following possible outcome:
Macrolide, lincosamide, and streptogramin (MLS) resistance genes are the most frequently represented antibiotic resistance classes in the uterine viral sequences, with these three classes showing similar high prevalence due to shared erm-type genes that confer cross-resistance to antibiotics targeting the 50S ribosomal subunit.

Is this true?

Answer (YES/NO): YES